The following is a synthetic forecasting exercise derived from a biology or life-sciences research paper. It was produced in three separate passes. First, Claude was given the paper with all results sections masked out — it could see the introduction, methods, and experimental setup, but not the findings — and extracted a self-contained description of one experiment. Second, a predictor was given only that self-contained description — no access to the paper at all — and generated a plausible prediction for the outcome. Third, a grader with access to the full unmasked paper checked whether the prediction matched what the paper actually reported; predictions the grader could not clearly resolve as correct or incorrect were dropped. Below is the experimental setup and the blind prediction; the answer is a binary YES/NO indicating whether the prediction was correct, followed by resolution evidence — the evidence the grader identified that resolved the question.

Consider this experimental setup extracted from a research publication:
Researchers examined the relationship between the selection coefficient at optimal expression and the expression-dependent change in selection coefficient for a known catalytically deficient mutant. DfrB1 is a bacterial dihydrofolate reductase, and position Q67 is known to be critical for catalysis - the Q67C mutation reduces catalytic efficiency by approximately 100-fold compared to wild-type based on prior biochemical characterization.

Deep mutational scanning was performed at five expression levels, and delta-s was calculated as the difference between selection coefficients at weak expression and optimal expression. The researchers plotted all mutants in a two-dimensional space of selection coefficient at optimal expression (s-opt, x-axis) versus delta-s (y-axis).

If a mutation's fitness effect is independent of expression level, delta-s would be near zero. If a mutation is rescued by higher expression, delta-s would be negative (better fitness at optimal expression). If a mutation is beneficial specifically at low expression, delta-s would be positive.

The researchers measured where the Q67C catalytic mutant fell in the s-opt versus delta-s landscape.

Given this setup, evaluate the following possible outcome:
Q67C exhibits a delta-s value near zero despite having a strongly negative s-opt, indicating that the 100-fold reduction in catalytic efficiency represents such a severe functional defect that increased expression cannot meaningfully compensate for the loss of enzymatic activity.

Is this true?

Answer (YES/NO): YES